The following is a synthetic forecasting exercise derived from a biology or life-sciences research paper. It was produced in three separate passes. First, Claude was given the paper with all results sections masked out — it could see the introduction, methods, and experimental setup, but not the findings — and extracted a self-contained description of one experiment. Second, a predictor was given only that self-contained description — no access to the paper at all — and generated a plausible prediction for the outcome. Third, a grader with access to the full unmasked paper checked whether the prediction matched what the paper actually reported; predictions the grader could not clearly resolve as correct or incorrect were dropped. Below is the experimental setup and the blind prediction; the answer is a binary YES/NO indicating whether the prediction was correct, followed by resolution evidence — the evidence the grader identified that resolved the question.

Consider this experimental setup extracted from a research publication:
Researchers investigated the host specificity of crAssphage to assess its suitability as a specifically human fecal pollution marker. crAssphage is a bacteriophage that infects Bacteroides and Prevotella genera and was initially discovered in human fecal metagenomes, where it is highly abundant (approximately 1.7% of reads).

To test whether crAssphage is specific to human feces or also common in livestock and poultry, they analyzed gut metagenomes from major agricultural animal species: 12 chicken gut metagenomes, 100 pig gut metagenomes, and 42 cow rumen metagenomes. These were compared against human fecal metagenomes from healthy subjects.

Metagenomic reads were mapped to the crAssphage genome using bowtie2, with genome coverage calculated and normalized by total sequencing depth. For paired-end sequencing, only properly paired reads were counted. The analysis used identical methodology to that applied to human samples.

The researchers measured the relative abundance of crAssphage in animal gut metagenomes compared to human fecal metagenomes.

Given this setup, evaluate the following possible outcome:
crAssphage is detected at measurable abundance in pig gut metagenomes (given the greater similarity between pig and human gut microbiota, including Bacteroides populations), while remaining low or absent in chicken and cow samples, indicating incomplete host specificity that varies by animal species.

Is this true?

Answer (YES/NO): NO